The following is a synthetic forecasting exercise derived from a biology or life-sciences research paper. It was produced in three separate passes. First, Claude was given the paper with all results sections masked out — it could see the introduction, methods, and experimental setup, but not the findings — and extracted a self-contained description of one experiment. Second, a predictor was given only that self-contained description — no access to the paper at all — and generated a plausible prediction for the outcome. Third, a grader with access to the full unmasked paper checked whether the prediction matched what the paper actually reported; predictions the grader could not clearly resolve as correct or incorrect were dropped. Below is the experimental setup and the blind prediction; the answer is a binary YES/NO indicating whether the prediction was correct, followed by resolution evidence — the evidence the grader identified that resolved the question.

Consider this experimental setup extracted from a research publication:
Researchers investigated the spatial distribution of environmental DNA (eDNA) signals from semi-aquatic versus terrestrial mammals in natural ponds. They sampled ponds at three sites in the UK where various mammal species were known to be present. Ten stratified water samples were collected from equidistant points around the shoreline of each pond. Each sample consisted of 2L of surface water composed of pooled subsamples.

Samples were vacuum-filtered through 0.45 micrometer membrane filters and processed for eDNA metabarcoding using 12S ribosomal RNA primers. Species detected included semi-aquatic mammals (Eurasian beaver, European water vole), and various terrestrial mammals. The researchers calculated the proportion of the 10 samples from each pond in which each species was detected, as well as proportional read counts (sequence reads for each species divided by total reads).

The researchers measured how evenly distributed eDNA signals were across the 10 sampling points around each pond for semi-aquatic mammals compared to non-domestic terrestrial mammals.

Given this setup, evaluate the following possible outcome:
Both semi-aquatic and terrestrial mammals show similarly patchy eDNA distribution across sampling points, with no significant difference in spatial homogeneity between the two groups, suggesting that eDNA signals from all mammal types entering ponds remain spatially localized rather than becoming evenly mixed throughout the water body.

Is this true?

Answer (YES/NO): NO